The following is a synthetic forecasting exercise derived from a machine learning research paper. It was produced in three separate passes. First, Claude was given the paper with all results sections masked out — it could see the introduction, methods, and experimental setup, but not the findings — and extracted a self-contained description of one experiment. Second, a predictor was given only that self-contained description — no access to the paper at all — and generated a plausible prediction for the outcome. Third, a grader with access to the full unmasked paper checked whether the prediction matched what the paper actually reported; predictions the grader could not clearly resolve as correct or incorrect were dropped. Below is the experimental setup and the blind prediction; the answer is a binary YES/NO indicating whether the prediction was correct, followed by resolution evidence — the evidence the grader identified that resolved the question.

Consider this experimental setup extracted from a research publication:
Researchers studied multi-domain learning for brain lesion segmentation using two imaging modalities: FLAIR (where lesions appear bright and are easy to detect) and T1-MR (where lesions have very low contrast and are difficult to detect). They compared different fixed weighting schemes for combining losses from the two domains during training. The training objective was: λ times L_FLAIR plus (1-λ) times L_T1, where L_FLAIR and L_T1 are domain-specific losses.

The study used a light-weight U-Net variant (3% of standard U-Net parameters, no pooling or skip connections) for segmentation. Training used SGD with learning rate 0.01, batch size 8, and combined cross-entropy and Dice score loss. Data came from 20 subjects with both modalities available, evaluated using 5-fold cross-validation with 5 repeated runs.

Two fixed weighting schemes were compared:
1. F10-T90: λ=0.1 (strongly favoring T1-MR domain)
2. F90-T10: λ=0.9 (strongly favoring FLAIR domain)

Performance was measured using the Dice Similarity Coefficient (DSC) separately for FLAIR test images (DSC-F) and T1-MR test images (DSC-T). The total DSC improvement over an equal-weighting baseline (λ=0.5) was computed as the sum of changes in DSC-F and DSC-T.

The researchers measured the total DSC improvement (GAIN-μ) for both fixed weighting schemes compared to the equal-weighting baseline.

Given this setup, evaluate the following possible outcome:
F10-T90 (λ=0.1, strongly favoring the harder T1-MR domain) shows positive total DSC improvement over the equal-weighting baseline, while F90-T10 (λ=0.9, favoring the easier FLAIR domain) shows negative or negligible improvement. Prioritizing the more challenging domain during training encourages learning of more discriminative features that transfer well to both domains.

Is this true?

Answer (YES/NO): YES